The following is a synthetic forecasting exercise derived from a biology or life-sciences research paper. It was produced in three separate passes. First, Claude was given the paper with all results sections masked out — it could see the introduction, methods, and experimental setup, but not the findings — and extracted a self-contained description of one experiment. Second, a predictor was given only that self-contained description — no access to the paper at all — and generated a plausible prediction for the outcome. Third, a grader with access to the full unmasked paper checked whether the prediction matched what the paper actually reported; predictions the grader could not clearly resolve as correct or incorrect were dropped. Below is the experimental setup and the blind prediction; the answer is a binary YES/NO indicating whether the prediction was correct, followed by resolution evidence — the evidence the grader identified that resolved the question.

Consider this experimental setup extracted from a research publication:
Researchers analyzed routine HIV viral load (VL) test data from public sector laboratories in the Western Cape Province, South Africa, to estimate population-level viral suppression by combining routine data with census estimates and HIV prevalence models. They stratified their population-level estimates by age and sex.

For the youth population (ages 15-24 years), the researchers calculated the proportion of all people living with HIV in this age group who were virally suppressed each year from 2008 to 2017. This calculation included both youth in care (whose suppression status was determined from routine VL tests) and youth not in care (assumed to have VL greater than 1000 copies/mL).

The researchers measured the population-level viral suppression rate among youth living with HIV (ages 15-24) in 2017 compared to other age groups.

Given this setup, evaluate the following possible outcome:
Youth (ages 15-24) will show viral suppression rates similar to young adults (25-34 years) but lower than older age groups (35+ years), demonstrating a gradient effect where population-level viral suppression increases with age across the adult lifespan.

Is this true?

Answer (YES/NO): NO